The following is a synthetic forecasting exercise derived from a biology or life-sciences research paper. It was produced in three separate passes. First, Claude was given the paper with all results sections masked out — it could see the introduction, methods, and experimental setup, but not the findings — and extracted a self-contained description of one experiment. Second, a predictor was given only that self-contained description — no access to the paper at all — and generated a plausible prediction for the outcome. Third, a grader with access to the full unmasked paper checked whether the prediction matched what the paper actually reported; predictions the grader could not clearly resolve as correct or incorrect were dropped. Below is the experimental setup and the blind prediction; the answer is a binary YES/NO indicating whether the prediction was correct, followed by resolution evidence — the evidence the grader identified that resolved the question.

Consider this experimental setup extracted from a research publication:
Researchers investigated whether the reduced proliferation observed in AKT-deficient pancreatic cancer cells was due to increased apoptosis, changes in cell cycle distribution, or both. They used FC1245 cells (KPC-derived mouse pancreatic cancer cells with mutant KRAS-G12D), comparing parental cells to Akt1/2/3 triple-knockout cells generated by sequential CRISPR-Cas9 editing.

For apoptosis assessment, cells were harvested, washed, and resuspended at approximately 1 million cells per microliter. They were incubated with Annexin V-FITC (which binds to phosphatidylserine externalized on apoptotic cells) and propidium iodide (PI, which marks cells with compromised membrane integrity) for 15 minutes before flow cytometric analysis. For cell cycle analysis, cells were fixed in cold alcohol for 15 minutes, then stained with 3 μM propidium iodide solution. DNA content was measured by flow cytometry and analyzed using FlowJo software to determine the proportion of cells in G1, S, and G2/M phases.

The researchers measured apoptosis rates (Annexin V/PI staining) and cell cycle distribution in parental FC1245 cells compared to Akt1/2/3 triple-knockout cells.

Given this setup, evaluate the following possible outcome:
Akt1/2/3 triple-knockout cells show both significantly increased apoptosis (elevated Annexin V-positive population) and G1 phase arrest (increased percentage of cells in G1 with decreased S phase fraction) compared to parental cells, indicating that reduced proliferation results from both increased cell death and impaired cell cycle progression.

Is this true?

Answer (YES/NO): NO